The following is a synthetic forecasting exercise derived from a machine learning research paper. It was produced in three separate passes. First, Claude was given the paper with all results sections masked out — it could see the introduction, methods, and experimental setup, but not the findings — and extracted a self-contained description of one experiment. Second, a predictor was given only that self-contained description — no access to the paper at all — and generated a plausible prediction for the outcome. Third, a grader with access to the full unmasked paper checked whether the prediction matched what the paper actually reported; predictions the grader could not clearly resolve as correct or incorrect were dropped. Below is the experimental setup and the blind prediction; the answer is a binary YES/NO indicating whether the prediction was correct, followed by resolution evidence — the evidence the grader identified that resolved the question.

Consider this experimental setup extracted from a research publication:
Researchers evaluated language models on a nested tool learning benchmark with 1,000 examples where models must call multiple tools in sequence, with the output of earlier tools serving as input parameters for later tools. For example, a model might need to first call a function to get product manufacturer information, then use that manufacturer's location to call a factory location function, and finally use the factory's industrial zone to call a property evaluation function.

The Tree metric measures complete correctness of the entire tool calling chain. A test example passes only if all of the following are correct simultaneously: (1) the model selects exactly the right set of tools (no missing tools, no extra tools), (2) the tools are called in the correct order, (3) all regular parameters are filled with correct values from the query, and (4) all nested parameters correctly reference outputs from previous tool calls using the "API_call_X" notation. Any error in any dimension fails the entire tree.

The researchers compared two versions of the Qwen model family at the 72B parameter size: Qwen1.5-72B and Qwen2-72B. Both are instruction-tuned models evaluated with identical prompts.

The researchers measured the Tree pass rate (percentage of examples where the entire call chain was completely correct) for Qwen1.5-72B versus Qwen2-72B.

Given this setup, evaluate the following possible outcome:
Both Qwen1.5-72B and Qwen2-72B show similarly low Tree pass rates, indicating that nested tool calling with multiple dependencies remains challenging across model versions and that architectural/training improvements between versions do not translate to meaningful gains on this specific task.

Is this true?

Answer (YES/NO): NO